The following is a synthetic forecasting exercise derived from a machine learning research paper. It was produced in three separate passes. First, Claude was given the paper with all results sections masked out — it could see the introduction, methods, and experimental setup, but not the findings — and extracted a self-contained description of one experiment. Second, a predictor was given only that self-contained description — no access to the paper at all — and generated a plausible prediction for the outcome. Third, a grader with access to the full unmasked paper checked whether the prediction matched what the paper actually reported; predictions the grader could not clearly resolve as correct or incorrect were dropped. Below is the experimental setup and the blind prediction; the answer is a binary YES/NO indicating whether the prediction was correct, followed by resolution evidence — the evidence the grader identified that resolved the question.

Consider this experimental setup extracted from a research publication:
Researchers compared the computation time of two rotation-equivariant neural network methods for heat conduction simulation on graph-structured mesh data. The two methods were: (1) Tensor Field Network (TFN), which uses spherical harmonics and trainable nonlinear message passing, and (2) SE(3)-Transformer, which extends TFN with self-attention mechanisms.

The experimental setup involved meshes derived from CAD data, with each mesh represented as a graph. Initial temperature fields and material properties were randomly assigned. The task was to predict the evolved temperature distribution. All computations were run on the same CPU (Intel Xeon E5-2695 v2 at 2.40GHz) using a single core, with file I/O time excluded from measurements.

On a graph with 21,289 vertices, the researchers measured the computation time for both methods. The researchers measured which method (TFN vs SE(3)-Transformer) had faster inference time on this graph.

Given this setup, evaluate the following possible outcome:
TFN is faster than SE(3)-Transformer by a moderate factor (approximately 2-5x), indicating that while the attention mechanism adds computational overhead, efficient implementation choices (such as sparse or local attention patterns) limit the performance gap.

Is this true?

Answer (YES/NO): NO